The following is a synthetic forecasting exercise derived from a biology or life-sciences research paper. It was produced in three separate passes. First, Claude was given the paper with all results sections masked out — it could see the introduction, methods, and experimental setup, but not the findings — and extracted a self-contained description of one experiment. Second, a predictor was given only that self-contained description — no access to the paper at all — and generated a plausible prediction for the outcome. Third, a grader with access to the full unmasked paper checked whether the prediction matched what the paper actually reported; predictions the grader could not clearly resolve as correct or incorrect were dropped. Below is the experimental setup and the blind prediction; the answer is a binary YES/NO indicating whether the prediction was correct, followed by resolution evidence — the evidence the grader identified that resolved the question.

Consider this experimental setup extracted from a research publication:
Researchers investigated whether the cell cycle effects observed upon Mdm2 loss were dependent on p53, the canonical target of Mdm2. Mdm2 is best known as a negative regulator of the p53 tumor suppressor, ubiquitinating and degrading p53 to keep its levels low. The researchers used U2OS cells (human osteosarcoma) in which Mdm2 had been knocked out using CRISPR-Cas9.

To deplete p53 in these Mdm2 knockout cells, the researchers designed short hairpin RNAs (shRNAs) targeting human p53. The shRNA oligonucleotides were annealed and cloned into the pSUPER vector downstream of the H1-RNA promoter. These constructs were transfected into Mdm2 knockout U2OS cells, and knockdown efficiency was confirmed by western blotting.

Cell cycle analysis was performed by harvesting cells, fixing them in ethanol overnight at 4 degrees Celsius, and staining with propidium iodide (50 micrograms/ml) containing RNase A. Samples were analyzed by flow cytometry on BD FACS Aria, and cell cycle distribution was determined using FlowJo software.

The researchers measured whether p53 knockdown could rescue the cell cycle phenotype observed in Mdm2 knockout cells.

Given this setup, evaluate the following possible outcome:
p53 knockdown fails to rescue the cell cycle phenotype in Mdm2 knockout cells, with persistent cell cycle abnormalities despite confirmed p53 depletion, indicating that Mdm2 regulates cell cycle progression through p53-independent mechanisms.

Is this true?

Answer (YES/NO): YES